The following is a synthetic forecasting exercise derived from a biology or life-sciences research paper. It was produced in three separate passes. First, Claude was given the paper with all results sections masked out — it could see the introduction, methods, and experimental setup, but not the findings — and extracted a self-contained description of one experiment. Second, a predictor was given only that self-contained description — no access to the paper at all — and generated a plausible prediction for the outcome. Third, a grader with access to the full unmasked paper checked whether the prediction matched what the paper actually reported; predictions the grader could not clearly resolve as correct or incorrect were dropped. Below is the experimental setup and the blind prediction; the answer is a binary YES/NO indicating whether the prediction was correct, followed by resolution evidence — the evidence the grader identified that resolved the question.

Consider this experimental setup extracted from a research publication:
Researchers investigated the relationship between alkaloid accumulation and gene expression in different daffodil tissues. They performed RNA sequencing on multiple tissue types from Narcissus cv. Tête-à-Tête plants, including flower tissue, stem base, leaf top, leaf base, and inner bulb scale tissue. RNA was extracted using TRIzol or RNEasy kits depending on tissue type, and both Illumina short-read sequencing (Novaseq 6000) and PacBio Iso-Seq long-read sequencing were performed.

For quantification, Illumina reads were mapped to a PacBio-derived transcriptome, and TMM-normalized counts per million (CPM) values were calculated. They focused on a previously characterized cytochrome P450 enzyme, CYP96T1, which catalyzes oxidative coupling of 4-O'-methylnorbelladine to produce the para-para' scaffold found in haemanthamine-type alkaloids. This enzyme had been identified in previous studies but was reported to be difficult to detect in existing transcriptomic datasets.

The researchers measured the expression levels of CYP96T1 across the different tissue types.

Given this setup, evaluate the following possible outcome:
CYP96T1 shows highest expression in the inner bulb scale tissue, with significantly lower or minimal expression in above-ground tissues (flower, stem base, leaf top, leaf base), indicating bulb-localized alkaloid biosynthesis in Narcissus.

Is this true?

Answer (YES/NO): NO